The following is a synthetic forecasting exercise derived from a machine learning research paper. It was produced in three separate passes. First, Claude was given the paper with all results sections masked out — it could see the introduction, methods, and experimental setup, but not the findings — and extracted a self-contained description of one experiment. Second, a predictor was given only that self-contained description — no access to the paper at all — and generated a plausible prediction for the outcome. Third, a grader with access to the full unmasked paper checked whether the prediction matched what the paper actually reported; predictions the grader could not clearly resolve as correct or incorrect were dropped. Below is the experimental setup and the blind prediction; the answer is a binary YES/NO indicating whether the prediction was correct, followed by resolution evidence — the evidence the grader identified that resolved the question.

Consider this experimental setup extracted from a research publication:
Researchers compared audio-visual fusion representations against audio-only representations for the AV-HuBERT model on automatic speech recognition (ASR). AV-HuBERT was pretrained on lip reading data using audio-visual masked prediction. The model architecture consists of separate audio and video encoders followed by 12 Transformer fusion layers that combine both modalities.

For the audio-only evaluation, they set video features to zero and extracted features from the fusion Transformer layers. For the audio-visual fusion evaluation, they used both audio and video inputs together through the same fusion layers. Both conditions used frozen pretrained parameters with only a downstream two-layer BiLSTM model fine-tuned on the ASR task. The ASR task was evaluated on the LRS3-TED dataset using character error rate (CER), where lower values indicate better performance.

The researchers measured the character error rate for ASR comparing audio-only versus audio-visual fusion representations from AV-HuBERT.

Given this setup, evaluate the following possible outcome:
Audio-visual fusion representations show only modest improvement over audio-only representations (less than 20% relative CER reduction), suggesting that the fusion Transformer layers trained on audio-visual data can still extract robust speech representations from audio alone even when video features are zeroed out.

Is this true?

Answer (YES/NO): YES